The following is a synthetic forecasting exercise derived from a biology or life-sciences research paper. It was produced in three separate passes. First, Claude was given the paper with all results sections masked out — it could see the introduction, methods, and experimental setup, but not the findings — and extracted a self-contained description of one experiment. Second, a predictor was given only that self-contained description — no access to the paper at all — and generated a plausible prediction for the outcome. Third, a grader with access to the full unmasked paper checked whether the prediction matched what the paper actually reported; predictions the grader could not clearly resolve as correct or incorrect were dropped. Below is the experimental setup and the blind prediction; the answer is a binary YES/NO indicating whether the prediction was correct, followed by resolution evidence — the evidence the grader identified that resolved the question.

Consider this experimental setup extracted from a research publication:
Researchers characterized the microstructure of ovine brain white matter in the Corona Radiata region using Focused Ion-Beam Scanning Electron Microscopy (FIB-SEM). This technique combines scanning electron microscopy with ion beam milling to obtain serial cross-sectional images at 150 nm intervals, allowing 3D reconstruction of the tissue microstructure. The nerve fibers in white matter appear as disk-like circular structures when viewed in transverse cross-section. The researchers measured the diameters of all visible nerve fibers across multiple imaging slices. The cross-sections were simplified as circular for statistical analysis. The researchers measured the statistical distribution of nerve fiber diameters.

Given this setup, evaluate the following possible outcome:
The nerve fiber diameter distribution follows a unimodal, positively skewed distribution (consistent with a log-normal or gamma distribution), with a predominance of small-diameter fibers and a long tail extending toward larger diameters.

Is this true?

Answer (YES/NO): YES